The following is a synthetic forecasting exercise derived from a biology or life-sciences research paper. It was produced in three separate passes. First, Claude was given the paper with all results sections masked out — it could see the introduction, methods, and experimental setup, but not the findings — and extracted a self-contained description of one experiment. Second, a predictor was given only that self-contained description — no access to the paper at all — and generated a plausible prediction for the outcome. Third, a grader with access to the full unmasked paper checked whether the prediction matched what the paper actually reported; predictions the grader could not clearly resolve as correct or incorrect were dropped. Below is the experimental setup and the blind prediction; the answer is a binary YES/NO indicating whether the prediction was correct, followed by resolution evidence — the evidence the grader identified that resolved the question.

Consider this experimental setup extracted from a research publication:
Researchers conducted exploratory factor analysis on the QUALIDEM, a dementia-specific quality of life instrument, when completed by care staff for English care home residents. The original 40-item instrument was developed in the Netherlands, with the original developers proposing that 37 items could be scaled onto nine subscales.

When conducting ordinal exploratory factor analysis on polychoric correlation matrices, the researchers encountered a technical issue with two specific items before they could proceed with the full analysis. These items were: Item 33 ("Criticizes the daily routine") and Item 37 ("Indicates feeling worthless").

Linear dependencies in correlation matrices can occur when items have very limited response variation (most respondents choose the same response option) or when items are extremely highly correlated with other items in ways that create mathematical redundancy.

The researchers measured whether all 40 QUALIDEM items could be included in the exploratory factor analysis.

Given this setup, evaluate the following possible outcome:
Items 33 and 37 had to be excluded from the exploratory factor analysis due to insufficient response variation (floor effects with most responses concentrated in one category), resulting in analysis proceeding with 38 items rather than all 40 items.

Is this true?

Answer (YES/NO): NO